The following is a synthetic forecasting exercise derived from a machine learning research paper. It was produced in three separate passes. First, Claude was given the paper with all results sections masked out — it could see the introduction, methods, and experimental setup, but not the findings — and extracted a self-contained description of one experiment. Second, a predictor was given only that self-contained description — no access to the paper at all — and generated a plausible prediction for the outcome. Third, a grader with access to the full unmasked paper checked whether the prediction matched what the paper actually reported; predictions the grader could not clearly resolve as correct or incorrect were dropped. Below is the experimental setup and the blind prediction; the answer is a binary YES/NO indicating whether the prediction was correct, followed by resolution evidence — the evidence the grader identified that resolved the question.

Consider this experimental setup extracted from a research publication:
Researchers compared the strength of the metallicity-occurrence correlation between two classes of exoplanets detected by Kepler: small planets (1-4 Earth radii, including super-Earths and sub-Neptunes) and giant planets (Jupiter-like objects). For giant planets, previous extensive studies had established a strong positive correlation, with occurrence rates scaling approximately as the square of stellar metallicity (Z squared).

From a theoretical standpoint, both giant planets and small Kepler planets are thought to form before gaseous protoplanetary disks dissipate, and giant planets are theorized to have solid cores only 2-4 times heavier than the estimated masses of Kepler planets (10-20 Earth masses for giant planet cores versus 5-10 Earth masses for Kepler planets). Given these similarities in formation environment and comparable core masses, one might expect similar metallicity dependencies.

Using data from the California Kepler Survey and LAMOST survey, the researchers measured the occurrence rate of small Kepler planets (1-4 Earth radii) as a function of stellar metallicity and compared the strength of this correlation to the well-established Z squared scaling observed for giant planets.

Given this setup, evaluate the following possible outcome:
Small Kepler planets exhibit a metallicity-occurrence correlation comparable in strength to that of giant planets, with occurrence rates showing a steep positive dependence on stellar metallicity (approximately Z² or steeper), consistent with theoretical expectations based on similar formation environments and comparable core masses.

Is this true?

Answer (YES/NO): NO